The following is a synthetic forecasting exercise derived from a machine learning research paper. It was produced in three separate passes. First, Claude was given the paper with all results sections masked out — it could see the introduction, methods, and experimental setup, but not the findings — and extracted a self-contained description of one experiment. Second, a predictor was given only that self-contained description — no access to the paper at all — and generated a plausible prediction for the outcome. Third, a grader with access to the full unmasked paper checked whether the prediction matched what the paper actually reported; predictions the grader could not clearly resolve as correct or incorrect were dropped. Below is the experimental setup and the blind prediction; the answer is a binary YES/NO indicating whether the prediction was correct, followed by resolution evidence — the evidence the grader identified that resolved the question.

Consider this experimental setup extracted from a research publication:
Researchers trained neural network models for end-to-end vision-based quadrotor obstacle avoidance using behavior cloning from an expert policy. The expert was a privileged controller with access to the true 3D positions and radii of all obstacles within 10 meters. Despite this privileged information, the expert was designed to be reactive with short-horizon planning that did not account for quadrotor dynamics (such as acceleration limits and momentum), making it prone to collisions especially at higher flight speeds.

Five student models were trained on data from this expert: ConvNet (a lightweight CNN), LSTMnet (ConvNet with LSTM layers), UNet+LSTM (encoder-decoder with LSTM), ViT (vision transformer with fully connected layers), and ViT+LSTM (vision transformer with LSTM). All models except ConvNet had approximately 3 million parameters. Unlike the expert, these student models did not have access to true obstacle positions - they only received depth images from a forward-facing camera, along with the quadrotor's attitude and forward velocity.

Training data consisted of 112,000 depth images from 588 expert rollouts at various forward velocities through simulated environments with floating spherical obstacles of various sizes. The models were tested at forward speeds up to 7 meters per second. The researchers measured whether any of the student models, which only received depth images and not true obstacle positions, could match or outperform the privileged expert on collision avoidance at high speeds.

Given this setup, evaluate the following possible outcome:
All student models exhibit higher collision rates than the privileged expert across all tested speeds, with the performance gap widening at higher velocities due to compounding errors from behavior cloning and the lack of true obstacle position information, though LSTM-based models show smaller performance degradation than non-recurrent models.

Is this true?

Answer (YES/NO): NO